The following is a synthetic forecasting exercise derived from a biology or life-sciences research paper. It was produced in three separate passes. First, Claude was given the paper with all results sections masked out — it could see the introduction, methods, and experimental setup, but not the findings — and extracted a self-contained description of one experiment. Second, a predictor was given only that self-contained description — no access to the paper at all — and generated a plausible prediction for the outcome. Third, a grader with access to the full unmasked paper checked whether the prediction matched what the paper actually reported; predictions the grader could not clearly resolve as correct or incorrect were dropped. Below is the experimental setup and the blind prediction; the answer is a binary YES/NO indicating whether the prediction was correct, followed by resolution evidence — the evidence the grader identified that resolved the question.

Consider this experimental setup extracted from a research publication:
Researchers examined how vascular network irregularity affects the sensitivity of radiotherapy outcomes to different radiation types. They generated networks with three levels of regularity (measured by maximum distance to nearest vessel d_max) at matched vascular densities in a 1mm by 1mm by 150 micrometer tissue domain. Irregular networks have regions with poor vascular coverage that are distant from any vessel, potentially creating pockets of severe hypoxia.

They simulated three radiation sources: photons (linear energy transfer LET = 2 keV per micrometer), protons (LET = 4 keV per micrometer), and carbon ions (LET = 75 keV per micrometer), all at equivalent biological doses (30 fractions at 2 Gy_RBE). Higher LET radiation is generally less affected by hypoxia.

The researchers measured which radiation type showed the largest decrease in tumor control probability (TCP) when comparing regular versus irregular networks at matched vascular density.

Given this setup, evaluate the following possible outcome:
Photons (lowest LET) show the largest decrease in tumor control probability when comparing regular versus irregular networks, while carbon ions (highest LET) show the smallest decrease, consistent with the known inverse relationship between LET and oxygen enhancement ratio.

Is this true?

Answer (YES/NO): NO